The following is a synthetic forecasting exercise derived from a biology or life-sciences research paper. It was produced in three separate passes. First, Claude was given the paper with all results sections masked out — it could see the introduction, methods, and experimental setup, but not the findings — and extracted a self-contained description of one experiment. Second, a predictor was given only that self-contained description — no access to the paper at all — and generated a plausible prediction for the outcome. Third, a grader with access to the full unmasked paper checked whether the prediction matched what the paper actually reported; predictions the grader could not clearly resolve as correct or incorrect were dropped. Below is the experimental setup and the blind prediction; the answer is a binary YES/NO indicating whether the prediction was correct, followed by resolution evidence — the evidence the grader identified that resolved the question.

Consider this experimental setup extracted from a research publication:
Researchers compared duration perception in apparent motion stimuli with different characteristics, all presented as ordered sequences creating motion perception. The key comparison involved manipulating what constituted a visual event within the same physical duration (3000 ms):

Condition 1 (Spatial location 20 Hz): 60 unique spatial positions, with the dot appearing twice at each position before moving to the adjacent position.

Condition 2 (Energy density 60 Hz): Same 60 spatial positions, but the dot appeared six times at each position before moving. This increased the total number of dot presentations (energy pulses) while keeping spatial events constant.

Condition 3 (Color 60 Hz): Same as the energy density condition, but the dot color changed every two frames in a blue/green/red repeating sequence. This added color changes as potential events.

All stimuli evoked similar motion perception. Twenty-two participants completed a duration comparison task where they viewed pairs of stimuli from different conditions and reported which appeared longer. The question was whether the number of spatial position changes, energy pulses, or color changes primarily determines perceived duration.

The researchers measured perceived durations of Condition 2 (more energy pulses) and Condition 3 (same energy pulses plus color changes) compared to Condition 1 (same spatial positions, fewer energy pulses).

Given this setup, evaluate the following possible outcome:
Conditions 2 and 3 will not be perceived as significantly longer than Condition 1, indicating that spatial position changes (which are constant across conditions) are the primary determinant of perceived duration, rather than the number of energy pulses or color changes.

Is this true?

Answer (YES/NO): YES